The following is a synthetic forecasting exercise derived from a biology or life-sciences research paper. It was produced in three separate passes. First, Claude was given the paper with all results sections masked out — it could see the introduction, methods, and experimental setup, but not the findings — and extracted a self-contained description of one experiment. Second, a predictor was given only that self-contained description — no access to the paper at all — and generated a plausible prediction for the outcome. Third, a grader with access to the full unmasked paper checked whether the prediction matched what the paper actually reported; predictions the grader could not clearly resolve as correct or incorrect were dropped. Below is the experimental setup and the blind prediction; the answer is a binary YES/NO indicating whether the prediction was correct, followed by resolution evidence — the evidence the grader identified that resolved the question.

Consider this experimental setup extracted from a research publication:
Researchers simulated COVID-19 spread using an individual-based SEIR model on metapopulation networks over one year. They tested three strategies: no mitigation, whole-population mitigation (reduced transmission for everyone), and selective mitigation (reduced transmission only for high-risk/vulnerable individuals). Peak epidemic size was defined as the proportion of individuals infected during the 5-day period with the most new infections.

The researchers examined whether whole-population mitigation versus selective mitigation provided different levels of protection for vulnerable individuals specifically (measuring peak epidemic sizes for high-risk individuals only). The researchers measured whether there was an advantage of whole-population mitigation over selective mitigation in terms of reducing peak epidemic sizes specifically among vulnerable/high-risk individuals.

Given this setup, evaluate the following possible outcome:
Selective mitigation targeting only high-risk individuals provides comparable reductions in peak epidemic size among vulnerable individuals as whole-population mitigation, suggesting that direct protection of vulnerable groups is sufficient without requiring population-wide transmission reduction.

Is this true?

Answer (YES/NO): YES